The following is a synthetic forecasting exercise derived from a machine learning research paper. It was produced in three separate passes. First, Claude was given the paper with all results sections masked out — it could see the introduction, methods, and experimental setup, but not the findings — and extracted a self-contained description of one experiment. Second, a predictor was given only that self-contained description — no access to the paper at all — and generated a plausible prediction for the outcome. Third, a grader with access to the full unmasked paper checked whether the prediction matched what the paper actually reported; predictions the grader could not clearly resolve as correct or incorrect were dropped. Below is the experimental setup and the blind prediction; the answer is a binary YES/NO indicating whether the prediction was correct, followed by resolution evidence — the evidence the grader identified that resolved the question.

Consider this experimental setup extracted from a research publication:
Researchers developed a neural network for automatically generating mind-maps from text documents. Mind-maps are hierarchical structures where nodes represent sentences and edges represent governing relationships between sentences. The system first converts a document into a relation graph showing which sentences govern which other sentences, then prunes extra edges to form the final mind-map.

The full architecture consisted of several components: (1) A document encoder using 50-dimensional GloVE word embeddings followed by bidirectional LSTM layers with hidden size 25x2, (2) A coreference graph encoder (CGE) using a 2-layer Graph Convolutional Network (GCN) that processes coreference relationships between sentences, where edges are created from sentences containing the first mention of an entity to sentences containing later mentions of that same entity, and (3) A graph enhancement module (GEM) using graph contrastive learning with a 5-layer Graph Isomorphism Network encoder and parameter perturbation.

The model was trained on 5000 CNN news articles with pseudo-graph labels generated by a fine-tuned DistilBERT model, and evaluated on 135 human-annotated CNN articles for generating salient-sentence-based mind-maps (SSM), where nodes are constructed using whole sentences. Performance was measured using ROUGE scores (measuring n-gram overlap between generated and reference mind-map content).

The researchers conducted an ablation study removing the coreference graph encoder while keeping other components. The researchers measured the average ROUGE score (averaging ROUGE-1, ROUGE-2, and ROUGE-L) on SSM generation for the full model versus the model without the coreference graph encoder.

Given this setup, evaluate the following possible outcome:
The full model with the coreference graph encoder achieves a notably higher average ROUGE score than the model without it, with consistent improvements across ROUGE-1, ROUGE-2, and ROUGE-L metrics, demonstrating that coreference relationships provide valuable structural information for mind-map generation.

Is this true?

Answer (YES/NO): YES